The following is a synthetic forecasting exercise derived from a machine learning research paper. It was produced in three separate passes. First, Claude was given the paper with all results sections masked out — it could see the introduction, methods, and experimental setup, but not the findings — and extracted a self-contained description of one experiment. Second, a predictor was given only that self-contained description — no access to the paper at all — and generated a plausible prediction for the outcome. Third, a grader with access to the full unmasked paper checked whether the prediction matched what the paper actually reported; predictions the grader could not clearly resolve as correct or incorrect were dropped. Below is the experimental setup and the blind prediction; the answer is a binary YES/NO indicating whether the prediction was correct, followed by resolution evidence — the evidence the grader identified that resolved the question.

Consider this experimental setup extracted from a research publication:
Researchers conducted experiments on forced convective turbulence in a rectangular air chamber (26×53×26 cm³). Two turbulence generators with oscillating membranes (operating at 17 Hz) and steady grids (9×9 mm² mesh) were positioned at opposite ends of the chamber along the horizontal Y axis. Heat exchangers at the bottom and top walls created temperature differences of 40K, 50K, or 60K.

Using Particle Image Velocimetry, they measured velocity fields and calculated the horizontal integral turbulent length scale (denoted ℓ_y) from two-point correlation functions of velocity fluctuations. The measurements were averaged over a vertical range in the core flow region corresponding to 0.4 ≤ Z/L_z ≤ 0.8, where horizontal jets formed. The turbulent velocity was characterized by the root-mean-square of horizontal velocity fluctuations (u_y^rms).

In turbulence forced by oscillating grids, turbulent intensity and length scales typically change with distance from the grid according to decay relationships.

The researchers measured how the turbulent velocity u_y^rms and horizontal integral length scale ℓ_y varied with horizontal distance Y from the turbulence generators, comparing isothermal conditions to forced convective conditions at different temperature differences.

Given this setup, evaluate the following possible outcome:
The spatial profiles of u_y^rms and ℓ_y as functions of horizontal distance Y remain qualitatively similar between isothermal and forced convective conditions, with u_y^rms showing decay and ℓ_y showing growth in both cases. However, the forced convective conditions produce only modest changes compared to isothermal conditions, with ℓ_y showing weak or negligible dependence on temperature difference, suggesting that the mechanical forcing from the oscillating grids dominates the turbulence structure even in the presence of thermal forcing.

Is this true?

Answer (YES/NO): NO